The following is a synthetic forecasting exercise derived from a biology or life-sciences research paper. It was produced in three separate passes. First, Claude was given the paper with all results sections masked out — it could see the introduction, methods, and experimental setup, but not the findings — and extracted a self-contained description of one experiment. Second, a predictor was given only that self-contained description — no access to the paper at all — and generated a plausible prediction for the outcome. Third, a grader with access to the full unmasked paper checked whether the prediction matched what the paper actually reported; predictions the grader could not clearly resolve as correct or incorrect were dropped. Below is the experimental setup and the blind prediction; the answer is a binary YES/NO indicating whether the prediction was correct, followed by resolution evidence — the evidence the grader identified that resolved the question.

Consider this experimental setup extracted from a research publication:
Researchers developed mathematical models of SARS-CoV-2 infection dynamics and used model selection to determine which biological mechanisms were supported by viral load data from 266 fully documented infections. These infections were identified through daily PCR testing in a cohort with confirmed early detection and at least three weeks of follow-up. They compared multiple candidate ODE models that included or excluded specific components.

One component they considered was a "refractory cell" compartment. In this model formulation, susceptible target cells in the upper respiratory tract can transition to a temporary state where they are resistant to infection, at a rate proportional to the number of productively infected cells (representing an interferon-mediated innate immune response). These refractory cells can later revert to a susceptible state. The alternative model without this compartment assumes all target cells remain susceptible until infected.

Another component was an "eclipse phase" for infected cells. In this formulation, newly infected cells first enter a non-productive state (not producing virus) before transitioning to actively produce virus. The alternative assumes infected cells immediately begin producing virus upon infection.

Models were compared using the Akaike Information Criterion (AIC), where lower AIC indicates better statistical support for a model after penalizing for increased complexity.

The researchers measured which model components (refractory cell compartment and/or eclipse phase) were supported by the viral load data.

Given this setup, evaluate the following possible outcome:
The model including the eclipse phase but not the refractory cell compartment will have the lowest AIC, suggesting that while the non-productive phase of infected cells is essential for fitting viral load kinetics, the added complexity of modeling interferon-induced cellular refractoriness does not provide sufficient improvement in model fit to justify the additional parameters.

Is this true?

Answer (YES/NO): NO